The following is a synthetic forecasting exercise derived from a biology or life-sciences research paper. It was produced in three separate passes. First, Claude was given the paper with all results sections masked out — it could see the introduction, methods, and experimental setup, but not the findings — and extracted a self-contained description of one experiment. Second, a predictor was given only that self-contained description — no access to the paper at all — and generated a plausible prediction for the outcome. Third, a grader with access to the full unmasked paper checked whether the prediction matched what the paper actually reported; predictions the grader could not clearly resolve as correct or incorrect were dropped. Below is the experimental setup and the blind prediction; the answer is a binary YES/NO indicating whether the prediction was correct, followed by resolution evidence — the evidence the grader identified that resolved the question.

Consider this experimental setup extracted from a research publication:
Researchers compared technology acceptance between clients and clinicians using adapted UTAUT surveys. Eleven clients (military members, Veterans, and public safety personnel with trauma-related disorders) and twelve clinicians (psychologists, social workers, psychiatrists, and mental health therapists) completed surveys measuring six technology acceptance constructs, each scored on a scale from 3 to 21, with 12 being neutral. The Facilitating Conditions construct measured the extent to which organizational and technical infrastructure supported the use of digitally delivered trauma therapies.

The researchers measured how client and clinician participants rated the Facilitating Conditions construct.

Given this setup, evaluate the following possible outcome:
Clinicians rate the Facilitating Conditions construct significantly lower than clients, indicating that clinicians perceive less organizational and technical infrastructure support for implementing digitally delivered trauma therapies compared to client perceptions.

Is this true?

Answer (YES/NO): NO